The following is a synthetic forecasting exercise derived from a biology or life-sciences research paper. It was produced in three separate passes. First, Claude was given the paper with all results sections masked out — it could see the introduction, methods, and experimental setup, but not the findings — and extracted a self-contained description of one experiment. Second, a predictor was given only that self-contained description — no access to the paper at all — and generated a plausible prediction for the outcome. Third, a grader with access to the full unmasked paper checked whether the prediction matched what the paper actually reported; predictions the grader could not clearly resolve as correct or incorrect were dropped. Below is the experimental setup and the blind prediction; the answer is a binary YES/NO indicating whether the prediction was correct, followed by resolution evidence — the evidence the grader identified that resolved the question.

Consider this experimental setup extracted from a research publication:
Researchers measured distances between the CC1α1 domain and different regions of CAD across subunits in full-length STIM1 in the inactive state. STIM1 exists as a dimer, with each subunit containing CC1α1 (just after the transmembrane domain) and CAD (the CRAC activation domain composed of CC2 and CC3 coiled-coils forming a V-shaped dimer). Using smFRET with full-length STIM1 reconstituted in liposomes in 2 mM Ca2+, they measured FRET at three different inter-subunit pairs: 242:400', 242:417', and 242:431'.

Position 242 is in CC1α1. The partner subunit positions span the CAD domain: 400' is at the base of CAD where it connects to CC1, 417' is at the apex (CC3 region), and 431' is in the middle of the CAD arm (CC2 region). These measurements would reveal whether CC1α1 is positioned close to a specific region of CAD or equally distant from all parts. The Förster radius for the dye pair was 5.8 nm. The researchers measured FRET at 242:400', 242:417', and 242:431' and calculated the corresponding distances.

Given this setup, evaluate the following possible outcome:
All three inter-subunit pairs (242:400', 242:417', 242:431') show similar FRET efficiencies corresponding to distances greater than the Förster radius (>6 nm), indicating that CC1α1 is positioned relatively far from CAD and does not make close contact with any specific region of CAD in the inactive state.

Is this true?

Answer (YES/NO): NO